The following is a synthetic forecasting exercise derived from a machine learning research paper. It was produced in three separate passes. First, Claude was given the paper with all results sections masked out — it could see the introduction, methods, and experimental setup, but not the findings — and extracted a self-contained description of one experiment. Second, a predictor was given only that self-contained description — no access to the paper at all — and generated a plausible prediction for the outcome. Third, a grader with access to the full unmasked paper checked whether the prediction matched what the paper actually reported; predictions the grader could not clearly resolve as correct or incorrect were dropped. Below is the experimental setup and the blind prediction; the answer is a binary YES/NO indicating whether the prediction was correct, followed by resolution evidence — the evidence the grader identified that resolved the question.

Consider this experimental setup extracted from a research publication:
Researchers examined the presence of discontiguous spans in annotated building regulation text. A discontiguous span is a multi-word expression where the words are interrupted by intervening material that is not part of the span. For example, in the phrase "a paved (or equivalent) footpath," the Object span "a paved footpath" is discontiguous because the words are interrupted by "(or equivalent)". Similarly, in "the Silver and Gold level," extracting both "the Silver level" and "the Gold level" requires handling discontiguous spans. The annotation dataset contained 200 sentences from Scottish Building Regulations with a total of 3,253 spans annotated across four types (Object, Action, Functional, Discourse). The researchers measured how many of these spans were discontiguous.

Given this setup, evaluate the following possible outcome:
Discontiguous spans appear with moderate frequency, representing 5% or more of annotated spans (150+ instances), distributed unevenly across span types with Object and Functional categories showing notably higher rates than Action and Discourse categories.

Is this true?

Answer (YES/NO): NO